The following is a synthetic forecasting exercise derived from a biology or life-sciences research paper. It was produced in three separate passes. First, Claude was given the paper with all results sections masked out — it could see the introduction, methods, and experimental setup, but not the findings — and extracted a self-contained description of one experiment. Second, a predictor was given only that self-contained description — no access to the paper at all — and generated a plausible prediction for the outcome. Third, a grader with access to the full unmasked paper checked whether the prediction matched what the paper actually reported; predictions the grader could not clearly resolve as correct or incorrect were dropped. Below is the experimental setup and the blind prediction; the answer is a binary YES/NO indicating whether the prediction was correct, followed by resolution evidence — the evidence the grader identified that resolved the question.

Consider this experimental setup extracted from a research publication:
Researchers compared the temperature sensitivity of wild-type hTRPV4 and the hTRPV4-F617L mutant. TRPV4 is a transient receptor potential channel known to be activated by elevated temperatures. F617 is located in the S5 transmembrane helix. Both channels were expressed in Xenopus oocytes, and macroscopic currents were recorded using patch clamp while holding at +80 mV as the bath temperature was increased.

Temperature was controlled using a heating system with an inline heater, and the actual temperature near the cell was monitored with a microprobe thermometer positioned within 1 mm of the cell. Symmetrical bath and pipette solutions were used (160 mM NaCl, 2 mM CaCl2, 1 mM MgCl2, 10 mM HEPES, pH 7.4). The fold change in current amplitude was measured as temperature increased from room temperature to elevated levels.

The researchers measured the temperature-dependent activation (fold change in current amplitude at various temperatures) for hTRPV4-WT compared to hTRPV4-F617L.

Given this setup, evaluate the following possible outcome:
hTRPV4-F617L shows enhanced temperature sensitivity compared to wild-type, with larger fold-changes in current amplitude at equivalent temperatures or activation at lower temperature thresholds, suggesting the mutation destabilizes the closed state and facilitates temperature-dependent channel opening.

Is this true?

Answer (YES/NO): NO